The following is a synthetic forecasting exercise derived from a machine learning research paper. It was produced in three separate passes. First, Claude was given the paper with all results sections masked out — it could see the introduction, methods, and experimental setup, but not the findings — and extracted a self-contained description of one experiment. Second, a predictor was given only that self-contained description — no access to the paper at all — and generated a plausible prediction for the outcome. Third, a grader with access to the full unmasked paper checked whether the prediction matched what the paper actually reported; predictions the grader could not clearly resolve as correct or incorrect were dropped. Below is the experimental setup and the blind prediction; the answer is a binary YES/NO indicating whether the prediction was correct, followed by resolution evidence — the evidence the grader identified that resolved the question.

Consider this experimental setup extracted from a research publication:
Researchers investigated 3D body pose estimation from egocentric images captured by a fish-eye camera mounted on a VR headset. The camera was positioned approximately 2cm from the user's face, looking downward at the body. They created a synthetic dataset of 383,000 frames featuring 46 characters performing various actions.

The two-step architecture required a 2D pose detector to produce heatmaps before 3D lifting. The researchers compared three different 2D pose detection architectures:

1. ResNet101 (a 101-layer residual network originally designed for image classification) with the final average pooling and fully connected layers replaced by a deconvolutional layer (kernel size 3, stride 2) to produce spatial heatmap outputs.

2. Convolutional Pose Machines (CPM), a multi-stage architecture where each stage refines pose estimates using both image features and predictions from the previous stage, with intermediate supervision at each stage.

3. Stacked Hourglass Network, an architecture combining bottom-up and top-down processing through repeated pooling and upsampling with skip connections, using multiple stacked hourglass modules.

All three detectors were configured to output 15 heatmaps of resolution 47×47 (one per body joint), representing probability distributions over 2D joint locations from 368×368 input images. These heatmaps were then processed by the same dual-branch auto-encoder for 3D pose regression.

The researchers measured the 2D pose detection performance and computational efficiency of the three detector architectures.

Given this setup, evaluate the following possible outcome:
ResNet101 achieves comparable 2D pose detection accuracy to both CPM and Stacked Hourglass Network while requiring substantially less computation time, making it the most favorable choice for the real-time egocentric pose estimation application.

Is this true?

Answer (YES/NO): YES